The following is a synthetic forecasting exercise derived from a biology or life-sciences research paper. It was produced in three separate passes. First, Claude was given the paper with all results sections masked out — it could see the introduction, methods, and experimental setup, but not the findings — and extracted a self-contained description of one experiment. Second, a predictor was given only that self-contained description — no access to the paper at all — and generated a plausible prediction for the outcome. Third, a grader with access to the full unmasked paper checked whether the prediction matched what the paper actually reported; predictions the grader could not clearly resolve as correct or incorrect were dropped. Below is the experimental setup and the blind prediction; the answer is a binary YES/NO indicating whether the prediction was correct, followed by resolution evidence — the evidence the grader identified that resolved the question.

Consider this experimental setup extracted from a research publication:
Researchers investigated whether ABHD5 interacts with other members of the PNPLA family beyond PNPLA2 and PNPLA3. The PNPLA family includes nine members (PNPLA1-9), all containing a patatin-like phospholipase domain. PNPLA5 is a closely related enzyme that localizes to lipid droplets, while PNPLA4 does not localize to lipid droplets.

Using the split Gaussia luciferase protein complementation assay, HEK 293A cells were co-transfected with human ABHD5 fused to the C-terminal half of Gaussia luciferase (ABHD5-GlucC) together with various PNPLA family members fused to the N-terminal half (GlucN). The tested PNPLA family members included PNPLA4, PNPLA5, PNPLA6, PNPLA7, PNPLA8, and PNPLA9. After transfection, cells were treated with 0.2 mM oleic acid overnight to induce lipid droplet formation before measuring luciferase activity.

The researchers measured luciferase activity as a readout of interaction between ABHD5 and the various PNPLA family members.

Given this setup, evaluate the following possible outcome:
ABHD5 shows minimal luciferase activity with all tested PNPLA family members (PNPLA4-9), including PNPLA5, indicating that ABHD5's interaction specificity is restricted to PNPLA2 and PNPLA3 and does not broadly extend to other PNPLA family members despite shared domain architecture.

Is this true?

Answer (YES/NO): NO